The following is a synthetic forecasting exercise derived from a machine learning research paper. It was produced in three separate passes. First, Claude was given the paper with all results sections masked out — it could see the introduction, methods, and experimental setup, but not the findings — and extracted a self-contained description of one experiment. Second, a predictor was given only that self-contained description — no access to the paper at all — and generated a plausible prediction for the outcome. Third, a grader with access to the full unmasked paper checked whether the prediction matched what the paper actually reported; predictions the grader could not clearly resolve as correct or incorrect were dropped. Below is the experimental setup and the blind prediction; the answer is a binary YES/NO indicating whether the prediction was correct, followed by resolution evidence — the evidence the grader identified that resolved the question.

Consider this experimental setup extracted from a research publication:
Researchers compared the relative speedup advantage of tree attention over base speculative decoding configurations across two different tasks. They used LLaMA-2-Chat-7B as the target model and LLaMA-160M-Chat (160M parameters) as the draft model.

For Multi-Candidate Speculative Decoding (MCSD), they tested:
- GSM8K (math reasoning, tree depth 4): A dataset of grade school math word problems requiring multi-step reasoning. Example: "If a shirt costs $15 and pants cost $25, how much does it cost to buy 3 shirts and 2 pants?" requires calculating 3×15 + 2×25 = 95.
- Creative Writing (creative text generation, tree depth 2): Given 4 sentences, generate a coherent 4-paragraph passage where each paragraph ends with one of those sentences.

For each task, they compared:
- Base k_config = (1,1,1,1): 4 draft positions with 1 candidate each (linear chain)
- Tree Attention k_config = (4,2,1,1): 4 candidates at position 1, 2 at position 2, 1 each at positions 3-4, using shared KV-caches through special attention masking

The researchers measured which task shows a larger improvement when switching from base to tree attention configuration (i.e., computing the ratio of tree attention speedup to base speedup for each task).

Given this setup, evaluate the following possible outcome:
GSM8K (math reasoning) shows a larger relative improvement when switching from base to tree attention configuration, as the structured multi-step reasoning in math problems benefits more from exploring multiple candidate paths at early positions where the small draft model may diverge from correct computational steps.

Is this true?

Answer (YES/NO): NO